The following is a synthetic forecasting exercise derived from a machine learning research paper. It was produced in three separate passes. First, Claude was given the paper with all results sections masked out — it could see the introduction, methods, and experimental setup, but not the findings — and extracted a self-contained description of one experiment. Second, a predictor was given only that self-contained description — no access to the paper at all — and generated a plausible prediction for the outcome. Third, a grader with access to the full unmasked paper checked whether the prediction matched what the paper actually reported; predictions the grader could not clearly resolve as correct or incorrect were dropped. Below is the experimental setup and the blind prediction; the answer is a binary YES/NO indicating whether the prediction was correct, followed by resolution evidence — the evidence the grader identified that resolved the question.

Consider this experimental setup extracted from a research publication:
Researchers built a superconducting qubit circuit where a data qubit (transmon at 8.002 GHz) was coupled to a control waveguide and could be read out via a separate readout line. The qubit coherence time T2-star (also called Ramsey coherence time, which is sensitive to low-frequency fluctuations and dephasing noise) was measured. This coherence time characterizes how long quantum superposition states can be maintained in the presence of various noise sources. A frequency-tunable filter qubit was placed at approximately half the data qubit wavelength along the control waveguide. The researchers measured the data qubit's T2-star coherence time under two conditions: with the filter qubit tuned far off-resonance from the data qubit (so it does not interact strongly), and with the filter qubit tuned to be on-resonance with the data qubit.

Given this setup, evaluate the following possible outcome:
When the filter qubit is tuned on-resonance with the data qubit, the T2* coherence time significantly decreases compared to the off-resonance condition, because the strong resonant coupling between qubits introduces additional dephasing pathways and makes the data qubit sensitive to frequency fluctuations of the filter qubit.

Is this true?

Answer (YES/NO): NO